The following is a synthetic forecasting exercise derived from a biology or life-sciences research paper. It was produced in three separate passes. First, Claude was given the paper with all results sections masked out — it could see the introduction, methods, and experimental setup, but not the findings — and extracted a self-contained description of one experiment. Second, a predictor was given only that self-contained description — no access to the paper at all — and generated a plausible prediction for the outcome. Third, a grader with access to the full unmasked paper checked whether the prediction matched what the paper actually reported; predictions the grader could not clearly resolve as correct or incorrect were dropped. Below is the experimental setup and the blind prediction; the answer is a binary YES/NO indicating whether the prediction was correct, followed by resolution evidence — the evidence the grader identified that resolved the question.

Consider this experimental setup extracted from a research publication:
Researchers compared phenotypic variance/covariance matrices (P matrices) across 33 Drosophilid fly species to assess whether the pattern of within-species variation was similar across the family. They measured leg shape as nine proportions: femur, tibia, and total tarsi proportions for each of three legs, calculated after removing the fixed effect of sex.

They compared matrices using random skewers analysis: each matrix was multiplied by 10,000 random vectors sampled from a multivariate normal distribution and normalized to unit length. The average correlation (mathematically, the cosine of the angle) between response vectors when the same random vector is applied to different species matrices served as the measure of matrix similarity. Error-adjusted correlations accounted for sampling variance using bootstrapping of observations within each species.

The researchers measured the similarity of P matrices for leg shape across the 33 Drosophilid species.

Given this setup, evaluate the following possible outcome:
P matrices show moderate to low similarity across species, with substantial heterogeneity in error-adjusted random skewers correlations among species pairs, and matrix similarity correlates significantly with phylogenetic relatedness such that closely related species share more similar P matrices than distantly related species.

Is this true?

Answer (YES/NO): NO